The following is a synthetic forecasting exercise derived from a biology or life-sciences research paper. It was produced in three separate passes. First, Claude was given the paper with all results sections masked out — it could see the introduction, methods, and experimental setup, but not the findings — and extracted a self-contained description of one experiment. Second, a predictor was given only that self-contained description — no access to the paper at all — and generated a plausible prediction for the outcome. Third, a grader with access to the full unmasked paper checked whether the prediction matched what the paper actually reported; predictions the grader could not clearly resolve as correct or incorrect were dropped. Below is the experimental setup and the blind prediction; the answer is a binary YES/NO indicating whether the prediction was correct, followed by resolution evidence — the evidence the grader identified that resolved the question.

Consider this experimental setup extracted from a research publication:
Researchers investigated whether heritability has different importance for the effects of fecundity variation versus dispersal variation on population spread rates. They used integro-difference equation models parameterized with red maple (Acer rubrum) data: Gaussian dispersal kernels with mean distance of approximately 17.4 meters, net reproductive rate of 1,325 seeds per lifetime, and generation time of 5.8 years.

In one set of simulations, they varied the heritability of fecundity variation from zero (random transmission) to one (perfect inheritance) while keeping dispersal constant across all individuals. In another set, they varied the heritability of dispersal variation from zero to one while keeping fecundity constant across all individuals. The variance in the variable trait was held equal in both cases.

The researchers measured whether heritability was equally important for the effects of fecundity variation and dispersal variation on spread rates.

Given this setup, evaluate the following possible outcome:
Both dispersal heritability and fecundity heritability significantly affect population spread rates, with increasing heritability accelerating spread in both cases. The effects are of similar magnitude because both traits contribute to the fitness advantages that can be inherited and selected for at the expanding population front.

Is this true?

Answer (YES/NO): NO